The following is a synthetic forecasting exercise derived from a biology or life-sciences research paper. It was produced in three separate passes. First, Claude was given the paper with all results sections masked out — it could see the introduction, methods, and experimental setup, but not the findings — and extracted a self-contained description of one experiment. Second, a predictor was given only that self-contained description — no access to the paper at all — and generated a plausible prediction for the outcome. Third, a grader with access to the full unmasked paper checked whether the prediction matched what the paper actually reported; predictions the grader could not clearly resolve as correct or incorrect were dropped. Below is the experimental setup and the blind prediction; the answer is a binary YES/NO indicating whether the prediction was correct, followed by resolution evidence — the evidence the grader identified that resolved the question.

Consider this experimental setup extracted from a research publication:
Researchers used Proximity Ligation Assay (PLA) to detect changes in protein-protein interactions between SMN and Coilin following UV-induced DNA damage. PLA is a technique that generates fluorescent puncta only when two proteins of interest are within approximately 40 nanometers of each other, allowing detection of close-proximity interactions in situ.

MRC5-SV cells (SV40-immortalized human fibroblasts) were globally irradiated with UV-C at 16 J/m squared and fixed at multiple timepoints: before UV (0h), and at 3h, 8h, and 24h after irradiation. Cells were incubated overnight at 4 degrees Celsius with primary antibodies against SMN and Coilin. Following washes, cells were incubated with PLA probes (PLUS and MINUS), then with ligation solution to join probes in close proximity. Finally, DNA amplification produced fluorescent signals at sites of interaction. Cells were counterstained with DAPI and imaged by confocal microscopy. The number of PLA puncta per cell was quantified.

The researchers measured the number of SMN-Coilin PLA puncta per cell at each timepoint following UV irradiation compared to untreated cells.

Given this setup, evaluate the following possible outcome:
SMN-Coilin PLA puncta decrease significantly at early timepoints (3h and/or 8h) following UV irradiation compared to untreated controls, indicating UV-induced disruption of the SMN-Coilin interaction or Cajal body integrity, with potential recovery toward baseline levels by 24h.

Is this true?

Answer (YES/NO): NO